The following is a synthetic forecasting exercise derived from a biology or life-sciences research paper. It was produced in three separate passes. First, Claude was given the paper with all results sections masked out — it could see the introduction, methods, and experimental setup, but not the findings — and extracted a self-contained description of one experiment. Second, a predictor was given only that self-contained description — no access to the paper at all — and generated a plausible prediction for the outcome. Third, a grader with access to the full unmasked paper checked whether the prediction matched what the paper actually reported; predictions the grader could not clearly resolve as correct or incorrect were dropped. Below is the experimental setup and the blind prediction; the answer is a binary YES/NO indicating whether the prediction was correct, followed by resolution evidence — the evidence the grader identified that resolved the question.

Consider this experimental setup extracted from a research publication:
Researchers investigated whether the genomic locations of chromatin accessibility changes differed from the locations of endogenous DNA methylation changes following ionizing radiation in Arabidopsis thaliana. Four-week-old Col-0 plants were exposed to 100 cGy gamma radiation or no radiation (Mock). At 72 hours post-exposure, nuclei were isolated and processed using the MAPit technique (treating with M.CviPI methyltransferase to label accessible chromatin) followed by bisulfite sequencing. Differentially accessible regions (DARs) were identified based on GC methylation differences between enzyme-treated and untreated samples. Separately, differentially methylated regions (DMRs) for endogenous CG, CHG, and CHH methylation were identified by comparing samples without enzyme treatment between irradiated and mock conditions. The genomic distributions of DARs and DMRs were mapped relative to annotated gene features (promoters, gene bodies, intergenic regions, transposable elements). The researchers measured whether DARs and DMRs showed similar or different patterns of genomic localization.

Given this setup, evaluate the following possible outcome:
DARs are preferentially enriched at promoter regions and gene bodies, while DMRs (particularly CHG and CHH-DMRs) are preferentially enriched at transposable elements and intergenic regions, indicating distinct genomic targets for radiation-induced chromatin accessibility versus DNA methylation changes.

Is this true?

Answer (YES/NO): NO